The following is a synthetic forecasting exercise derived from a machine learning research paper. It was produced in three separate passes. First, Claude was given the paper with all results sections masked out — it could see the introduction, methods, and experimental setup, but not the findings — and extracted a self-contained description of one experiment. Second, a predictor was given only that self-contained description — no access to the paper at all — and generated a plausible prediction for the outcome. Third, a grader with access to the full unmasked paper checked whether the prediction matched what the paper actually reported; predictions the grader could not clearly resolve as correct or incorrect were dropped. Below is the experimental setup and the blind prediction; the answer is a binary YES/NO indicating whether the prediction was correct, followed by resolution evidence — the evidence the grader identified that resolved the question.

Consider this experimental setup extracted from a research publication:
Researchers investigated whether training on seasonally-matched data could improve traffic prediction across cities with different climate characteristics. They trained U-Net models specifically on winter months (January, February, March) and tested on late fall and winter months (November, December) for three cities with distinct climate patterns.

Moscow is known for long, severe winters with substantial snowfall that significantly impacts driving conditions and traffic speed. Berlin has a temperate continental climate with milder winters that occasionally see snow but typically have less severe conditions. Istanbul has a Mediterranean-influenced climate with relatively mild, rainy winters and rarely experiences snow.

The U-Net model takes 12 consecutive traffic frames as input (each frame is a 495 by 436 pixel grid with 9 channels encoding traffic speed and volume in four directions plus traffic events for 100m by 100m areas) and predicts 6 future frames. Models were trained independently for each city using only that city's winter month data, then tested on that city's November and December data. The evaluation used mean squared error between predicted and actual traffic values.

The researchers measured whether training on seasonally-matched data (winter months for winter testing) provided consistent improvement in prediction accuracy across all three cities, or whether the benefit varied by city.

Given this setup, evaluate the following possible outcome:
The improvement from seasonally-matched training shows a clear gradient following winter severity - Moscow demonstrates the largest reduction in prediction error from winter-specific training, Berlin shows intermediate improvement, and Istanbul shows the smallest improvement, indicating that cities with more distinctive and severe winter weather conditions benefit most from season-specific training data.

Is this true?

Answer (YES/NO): NO